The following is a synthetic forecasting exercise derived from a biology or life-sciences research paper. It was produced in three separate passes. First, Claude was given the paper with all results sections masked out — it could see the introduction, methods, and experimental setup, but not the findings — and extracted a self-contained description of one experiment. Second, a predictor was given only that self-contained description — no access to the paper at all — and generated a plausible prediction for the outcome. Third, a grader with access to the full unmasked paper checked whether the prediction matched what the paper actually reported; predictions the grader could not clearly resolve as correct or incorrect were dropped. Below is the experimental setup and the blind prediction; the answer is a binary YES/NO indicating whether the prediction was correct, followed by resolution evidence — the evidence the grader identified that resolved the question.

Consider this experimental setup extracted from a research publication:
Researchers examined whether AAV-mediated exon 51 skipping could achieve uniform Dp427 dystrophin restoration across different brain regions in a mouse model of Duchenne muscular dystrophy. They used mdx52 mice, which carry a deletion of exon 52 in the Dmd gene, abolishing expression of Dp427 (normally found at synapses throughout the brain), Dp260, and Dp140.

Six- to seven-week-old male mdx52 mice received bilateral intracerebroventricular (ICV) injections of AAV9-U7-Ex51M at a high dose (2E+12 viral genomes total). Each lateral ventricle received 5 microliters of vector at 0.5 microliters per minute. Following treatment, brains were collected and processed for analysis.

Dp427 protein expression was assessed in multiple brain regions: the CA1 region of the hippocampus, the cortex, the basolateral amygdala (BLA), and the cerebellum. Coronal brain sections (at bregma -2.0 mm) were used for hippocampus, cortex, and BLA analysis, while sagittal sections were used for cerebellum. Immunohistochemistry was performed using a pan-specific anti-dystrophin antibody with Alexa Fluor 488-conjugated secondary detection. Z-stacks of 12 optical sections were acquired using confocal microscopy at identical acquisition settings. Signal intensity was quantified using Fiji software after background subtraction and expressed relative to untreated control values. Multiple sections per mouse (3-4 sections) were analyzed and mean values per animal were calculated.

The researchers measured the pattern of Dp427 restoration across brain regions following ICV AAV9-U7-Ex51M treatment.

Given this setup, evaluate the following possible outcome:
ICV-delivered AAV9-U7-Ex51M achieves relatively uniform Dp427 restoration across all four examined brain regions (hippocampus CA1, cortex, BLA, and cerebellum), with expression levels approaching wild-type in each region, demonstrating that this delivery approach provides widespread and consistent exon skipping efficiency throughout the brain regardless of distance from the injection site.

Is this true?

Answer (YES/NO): NO